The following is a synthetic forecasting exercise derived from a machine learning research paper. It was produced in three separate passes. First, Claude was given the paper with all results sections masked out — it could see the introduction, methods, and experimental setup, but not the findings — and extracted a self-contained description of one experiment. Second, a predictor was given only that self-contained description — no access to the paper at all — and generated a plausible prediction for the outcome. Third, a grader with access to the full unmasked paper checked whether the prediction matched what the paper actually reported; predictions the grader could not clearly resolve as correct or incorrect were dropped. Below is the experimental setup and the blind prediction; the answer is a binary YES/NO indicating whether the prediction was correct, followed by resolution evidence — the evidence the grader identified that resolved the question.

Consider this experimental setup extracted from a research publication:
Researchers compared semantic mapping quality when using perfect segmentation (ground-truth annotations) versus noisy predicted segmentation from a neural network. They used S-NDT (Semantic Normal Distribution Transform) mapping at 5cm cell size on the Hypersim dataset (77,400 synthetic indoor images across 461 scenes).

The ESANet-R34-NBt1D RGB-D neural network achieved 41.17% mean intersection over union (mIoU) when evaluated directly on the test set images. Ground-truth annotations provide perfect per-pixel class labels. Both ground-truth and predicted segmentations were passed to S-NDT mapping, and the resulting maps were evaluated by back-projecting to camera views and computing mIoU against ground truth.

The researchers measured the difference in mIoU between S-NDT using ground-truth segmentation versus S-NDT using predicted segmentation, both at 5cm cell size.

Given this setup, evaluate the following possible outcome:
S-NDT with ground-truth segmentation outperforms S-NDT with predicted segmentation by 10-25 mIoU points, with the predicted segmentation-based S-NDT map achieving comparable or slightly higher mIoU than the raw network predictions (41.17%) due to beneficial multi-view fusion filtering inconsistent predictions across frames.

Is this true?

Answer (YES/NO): NO